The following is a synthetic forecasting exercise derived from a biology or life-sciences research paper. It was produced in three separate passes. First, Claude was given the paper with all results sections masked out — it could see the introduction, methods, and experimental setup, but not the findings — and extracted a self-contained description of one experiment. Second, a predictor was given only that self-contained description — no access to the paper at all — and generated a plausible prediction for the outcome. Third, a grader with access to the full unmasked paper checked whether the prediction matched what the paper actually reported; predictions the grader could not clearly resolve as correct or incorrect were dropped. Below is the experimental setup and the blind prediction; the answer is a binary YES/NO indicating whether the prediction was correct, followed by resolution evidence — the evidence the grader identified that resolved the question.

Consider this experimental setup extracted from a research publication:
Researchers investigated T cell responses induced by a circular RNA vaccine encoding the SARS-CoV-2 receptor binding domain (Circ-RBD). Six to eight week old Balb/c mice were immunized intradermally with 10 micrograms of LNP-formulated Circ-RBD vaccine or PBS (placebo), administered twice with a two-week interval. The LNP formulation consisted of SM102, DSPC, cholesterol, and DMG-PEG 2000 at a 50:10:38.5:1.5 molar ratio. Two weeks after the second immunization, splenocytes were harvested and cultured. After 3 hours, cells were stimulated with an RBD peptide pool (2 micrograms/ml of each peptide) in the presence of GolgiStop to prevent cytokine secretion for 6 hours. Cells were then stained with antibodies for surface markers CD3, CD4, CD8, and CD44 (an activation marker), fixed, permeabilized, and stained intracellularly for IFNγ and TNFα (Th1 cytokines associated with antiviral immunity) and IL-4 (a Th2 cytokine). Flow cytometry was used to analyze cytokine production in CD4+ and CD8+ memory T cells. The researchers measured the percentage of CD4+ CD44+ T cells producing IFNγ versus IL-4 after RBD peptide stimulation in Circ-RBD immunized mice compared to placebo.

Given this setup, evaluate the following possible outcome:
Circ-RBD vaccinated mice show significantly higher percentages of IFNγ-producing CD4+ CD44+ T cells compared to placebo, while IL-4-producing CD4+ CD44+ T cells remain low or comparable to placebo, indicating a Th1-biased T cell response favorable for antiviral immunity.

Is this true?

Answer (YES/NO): YES